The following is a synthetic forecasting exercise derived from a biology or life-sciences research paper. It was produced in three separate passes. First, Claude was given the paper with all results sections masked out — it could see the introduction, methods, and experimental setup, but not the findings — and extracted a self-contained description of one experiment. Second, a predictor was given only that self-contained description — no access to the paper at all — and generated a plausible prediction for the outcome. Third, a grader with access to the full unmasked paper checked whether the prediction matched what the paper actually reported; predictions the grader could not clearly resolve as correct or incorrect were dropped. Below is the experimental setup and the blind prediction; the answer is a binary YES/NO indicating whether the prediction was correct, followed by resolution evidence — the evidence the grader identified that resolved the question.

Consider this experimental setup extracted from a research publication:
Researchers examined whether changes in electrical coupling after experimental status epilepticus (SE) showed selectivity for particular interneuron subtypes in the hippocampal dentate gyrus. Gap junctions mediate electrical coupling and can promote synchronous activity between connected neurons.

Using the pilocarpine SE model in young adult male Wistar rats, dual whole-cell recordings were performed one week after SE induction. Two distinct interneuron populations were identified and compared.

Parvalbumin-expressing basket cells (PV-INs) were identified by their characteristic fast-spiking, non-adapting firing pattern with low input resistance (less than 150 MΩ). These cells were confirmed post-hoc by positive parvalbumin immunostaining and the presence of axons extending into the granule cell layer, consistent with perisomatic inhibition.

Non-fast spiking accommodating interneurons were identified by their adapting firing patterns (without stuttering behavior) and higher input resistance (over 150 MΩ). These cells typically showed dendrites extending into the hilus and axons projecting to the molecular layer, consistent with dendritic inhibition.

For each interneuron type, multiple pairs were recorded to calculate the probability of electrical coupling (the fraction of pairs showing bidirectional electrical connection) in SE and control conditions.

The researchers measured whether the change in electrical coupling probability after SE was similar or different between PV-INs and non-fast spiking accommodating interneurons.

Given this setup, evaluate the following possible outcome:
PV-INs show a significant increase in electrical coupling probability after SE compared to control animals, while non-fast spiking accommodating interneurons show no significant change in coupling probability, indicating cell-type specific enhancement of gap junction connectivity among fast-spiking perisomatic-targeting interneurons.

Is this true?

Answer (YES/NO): NO